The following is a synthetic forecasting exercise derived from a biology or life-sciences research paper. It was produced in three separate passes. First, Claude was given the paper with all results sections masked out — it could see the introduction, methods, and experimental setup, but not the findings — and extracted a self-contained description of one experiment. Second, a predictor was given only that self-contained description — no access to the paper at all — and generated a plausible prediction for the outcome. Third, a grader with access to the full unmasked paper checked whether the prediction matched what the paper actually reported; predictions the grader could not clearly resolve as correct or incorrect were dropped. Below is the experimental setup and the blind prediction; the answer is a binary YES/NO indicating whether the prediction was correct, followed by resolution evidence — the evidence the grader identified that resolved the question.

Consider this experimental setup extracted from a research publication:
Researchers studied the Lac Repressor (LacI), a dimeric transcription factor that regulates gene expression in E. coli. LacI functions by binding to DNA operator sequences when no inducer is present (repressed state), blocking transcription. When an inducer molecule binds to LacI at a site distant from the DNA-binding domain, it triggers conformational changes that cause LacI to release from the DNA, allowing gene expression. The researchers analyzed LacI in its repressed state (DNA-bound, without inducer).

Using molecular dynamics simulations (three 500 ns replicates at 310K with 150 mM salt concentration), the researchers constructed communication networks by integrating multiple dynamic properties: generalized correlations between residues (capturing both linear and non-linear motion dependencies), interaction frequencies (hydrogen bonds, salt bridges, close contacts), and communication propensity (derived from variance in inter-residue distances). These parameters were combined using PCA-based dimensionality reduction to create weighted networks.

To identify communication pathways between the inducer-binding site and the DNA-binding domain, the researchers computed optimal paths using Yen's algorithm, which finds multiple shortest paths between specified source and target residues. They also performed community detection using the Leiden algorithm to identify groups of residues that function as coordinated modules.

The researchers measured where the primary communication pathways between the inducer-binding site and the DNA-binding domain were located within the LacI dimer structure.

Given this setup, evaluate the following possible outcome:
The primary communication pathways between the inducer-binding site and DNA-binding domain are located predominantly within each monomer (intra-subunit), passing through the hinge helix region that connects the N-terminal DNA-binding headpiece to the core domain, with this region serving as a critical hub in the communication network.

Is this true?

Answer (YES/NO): NO